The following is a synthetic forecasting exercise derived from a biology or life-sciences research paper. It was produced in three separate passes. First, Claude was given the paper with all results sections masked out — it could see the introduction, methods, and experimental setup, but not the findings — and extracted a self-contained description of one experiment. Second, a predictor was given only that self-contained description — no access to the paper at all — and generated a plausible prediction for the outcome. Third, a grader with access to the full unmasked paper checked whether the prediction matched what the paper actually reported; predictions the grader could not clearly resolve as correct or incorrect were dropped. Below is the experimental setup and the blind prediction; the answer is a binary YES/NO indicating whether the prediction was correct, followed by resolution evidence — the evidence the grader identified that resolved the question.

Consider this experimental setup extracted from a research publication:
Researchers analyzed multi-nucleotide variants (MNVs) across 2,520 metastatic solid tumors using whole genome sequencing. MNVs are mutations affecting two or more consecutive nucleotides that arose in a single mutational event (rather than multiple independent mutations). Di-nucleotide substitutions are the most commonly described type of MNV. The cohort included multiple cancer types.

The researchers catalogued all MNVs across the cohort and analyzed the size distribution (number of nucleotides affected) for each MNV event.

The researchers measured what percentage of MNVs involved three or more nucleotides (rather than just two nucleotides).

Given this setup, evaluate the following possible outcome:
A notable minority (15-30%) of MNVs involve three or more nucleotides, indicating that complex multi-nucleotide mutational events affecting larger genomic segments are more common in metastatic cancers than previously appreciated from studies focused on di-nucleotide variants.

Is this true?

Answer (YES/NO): NO